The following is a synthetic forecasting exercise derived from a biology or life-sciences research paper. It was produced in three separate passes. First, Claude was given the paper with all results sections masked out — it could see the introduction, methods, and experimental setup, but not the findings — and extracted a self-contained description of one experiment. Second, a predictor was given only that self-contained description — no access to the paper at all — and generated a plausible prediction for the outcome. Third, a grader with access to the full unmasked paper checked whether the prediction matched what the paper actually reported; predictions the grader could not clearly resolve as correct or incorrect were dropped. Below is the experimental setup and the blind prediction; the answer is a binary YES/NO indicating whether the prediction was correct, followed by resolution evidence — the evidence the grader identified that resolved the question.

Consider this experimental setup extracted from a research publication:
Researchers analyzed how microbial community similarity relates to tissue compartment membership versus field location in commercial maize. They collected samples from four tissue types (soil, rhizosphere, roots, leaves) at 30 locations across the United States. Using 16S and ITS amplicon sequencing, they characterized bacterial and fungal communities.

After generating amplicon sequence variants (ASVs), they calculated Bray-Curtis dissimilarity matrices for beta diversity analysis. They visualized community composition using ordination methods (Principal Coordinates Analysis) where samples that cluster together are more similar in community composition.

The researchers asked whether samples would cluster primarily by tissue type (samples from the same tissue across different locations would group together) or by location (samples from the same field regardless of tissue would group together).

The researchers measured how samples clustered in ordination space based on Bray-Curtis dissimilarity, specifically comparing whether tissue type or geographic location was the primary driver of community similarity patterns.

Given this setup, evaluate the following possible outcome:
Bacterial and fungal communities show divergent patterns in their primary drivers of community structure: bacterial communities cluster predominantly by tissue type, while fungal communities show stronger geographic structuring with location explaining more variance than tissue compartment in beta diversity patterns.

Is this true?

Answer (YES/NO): NO